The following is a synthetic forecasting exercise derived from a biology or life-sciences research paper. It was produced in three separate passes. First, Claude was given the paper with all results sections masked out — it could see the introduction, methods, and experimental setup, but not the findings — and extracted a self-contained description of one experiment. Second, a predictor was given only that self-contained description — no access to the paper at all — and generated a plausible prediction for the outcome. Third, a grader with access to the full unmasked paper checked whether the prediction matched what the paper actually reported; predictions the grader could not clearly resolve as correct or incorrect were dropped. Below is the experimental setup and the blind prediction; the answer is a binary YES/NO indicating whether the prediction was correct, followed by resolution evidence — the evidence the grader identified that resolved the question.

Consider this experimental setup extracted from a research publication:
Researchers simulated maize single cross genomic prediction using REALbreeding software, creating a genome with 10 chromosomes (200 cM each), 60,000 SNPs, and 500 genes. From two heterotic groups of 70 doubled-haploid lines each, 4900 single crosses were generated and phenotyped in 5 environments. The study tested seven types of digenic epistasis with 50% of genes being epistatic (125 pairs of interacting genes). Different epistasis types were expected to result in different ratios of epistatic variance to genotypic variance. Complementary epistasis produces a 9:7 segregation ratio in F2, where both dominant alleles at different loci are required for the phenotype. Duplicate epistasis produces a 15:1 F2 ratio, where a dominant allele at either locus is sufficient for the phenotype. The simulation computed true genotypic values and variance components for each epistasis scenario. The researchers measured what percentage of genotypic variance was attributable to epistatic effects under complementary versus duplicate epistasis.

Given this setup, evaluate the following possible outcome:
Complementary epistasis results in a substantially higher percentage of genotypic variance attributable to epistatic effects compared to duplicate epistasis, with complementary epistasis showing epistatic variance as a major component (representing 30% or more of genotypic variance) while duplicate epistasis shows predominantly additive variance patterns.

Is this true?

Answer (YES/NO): NO